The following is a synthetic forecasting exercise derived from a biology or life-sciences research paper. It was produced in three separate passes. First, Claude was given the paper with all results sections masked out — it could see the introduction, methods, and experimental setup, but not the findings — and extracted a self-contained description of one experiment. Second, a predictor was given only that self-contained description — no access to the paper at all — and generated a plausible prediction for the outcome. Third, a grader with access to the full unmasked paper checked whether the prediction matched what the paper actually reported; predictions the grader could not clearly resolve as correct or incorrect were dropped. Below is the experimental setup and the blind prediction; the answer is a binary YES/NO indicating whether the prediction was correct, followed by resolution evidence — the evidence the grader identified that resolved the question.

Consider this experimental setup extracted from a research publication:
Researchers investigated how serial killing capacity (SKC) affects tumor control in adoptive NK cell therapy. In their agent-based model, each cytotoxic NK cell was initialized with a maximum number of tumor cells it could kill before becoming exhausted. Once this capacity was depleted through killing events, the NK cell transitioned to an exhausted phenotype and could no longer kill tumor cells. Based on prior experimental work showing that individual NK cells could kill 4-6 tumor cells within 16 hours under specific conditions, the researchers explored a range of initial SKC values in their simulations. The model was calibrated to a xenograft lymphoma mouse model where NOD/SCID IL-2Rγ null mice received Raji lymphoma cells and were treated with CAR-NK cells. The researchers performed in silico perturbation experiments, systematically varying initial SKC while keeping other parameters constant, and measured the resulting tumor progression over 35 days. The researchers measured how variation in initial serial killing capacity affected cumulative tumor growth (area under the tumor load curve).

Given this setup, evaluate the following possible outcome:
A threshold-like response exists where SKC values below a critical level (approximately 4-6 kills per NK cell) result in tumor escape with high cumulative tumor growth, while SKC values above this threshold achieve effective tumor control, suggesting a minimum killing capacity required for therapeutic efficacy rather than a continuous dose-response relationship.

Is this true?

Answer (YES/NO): NO